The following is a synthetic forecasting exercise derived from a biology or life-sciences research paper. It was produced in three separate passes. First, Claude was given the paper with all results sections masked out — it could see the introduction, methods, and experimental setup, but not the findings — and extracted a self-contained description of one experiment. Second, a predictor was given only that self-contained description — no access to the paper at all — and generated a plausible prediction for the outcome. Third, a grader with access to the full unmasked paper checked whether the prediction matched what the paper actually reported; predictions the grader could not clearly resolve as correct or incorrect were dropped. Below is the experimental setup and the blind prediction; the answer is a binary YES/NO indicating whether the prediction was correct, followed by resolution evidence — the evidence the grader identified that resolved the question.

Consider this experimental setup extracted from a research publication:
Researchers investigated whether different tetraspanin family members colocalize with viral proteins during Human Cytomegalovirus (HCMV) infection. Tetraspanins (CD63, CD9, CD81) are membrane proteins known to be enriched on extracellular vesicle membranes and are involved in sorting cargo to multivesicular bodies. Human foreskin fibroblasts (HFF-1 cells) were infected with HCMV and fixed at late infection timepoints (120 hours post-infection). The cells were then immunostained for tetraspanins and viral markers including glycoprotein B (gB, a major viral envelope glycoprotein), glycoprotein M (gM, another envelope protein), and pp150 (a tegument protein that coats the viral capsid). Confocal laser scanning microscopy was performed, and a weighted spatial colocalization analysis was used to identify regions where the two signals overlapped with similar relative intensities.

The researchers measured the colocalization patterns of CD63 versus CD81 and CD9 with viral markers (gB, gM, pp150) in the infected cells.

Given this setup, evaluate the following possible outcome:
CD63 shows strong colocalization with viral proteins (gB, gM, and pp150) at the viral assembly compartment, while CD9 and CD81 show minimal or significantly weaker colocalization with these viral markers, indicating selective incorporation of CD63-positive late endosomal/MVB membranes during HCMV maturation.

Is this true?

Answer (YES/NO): NO